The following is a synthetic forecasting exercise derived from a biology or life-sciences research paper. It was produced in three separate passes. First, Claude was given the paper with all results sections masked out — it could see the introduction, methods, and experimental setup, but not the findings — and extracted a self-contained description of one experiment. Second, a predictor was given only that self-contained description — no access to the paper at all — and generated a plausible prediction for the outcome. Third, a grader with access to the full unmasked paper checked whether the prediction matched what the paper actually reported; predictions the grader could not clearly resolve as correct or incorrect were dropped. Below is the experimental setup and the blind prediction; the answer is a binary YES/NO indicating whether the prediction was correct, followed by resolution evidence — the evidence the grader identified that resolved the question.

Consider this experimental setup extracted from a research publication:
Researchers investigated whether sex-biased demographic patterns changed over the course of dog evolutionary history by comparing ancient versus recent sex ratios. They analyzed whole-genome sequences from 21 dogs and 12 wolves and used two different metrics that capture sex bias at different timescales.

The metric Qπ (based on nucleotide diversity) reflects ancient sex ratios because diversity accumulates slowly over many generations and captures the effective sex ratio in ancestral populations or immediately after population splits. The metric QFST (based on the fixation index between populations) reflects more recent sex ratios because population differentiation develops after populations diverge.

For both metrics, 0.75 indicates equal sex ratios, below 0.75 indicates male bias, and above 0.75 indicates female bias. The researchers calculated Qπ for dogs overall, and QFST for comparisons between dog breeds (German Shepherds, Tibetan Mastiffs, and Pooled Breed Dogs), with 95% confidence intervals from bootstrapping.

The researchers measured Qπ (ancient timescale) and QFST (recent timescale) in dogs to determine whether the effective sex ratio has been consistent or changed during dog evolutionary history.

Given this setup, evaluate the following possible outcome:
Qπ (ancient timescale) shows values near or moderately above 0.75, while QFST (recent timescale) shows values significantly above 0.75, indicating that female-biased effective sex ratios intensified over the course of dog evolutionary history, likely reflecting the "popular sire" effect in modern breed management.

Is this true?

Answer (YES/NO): NO